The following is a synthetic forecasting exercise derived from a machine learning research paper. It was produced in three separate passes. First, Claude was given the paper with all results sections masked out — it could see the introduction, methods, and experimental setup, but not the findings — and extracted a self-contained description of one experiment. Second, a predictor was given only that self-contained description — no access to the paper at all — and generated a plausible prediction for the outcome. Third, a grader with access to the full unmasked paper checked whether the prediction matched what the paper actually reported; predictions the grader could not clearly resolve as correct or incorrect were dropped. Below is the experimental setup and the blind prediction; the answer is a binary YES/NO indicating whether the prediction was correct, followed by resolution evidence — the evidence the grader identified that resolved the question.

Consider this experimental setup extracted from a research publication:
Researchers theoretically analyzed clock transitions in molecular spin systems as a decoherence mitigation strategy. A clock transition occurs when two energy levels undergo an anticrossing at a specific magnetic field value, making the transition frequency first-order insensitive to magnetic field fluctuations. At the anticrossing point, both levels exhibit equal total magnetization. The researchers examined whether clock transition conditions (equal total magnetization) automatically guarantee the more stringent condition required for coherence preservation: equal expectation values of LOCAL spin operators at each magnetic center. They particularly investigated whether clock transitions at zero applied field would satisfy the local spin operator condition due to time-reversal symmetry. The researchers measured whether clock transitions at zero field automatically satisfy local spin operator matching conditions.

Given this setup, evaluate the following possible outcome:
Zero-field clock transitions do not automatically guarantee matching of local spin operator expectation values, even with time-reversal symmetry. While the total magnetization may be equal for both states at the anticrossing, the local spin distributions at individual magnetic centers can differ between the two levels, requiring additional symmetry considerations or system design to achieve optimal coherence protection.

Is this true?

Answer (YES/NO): NO